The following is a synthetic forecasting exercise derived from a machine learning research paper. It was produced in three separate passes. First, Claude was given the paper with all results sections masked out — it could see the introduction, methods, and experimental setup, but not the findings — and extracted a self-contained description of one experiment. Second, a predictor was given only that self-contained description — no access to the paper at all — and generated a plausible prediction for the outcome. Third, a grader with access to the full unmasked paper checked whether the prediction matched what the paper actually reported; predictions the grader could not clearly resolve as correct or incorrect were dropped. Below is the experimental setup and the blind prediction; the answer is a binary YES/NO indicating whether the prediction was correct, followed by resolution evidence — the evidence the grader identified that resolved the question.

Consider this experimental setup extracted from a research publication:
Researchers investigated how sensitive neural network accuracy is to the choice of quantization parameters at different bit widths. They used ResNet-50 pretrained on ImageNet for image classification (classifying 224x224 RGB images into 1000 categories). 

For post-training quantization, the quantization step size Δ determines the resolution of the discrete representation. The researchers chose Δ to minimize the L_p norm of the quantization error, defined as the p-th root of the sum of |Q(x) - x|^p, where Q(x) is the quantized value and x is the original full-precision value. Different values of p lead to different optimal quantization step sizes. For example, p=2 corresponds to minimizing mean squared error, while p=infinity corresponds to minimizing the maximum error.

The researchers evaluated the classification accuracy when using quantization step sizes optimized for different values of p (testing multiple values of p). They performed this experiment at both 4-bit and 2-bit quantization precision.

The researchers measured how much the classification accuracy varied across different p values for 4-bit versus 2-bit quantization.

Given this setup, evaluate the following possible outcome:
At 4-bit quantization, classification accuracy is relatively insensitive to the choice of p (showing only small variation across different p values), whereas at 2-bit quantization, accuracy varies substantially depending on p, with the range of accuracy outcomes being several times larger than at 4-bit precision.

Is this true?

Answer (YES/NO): YES